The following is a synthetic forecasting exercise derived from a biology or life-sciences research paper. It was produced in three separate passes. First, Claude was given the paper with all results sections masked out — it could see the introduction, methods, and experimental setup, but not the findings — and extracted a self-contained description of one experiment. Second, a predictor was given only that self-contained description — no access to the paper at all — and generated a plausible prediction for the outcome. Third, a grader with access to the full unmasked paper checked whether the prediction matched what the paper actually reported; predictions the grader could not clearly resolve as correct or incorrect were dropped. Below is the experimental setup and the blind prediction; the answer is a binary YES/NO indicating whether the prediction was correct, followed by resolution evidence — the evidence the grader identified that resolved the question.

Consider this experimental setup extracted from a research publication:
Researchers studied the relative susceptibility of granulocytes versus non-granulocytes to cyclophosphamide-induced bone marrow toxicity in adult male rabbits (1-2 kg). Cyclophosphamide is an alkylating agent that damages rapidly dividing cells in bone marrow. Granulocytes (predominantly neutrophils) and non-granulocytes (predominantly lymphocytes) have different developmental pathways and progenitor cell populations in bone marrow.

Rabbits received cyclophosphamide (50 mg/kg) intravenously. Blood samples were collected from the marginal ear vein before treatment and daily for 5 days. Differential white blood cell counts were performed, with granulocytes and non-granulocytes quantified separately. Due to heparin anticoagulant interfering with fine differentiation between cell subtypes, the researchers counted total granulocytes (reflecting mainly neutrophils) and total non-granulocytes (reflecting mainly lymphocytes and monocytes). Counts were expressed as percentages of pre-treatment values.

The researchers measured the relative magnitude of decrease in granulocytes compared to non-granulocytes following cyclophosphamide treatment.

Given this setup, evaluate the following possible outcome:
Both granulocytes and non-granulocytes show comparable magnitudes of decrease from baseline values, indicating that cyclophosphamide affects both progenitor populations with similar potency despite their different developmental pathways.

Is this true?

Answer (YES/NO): NO